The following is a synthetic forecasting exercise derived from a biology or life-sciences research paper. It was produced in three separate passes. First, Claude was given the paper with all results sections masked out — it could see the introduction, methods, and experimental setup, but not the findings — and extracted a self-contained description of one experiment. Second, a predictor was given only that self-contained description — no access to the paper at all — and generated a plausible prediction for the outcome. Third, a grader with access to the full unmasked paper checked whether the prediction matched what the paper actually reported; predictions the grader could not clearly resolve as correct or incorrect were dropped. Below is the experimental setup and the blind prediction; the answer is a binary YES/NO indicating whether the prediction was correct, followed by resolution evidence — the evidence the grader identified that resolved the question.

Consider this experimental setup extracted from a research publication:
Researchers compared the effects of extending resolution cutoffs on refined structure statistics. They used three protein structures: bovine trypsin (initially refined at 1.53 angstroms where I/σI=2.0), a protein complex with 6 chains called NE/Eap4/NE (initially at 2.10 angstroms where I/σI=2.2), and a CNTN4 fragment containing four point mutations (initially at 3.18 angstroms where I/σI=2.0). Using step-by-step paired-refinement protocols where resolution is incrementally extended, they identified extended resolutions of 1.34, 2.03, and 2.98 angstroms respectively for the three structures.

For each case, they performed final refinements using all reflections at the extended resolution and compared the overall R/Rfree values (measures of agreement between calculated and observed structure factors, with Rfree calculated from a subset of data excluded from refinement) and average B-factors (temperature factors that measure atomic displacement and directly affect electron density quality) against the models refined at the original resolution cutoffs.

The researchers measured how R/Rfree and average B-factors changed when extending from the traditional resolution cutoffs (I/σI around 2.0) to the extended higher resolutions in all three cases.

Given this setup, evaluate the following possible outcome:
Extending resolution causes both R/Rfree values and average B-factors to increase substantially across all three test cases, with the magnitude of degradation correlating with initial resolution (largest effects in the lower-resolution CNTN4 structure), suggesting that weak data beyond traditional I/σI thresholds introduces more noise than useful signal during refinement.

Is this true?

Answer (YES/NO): NO